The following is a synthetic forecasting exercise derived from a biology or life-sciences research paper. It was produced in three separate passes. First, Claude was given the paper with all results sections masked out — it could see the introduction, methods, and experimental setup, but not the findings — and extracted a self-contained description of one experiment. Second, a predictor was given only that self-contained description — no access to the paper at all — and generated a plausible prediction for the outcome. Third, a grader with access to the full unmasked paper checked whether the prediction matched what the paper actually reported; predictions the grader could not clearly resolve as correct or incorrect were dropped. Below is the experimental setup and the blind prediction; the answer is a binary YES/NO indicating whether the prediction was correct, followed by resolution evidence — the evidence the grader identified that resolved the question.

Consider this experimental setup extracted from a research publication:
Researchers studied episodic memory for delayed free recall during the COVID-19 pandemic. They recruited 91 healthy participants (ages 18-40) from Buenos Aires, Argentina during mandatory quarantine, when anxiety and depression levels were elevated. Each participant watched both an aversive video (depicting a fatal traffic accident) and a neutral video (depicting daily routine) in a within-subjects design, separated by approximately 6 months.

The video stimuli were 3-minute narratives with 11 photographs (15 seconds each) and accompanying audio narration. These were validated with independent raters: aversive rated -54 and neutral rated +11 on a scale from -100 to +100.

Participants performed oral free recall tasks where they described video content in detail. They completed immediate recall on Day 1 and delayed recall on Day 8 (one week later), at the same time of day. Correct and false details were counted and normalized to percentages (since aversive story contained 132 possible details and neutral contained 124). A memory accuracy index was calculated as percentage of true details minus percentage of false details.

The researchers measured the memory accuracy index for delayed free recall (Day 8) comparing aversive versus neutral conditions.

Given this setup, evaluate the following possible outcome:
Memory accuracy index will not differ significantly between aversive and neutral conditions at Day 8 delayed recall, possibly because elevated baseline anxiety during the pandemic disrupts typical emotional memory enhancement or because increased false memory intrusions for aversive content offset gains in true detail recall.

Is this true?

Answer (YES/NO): NO